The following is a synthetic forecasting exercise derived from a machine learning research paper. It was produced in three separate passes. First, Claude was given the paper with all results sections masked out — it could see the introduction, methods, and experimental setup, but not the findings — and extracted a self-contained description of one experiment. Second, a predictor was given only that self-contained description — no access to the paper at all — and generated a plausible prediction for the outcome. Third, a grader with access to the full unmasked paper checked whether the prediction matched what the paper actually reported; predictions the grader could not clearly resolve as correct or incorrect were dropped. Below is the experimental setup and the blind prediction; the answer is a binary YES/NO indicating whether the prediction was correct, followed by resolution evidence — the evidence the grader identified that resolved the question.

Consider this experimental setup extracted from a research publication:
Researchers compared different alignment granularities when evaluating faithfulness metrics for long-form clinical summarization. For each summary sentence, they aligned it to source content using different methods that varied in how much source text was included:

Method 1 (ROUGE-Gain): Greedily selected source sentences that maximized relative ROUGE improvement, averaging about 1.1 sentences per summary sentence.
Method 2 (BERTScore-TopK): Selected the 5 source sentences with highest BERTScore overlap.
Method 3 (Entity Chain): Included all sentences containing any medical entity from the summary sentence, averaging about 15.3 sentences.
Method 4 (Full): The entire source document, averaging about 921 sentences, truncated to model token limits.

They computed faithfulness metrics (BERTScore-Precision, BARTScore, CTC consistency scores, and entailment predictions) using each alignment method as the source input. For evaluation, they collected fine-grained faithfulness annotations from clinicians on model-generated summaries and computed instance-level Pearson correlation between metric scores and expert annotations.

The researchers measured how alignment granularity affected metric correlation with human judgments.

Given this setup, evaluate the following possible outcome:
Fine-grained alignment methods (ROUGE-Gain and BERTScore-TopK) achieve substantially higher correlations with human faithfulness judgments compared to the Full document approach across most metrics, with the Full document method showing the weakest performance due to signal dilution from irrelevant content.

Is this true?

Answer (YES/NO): YES